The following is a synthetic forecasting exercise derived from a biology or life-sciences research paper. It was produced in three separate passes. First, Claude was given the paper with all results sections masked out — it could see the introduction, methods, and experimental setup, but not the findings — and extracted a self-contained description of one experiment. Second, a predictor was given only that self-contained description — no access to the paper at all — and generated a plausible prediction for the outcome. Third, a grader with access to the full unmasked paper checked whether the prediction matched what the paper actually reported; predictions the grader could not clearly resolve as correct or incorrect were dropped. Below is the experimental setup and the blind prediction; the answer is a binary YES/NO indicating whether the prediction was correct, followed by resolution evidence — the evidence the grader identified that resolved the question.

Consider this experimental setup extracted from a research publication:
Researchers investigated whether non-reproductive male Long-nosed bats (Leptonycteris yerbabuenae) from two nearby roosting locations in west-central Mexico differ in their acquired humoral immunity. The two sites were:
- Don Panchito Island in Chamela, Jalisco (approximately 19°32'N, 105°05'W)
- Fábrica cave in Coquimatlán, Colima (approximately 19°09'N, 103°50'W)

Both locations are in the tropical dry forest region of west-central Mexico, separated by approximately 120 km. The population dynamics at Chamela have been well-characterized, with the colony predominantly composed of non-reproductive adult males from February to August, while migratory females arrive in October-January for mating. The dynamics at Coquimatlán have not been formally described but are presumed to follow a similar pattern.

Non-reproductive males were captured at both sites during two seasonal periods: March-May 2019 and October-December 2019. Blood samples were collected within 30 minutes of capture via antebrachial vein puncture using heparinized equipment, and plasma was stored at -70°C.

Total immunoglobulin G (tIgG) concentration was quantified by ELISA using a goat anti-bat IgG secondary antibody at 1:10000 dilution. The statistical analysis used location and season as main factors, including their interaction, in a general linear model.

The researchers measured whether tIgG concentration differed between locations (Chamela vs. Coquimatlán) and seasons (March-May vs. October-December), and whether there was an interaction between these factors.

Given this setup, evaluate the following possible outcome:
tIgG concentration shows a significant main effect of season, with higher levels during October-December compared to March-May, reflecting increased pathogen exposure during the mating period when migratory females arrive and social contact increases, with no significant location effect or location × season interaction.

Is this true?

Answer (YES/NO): NO